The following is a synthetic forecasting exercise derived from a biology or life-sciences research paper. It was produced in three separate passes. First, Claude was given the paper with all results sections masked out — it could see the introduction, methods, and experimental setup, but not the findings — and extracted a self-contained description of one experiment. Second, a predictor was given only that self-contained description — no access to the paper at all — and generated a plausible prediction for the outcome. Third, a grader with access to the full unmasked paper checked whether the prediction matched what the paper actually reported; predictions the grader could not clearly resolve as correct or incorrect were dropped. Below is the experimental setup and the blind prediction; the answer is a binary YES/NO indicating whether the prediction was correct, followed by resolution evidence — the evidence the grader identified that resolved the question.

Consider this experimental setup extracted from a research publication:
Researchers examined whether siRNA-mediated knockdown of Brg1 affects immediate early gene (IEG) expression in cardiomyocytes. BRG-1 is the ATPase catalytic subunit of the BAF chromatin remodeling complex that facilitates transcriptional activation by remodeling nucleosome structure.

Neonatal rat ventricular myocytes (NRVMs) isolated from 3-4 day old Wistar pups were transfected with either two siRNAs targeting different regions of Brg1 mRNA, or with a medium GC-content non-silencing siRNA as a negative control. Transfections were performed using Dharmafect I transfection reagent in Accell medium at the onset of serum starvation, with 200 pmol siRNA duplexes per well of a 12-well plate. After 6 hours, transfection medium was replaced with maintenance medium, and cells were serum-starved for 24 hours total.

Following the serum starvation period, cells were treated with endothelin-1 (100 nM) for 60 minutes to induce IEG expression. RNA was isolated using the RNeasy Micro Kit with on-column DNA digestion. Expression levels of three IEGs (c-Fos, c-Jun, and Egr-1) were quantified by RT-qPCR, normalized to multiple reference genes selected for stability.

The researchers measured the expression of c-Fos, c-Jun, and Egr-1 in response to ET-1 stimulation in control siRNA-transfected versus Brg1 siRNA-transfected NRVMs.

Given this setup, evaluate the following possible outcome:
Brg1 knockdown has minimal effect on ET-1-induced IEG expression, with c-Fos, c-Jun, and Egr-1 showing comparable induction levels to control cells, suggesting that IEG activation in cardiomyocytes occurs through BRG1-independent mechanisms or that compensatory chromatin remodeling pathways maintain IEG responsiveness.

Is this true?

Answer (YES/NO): NO